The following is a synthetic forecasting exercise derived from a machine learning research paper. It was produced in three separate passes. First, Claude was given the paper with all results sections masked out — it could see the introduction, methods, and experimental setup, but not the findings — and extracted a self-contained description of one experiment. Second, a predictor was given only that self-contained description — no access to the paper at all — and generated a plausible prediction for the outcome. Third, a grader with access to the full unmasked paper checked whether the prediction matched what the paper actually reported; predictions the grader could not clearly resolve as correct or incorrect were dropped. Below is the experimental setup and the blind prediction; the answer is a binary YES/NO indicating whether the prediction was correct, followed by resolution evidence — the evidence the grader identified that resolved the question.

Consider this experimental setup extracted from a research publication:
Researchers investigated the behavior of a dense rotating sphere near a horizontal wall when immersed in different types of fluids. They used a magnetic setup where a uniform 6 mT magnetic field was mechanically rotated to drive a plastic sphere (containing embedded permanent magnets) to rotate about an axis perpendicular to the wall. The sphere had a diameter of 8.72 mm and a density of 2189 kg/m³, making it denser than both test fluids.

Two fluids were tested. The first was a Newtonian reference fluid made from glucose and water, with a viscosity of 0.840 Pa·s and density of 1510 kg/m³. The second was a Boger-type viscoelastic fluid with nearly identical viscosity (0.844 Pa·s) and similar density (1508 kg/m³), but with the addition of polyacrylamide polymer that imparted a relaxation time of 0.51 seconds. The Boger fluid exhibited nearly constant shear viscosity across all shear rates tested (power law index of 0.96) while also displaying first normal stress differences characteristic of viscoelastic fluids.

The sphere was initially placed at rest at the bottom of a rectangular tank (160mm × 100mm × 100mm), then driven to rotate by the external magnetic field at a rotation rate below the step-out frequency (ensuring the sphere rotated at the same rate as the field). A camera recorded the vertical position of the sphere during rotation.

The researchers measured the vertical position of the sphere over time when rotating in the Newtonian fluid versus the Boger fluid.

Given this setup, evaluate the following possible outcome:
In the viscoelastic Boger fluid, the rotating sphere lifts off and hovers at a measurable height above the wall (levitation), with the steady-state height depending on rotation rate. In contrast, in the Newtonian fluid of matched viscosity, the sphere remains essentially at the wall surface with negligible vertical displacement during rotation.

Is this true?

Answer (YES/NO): YES